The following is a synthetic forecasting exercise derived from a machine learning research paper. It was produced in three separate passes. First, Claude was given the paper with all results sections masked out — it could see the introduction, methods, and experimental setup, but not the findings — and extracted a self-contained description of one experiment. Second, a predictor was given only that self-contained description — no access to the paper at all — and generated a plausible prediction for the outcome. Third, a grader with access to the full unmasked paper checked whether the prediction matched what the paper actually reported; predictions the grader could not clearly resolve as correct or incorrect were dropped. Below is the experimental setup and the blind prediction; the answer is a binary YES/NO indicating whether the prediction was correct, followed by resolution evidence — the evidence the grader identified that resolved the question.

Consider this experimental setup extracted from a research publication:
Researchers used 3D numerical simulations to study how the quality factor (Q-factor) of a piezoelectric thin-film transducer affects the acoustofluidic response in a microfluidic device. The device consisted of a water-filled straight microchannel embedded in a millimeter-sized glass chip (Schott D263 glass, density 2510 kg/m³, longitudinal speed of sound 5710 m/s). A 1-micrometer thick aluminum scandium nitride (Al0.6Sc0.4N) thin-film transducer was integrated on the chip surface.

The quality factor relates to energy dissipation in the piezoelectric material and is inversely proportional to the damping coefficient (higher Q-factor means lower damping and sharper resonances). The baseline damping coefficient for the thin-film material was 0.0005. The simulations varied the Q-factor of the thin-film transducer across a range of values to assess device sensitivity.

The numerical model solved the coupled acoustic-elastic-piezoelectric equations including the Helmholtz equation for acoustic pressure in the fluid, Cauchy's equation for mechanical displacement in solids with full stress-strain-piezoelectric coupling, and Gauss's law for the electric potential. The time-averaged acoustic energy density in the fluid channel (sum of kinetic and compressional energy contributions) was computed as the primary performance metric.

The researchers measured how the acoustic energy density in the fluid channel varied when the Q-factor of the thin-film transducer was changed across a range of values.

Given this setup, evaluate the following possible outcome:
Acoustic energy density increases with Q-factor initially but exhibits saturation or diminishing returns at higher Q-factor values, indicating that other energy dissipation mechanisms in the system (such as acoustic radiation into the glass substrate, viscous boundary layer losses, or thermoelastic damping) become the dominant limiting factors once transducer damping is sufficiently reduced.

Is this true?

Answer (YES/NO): NO